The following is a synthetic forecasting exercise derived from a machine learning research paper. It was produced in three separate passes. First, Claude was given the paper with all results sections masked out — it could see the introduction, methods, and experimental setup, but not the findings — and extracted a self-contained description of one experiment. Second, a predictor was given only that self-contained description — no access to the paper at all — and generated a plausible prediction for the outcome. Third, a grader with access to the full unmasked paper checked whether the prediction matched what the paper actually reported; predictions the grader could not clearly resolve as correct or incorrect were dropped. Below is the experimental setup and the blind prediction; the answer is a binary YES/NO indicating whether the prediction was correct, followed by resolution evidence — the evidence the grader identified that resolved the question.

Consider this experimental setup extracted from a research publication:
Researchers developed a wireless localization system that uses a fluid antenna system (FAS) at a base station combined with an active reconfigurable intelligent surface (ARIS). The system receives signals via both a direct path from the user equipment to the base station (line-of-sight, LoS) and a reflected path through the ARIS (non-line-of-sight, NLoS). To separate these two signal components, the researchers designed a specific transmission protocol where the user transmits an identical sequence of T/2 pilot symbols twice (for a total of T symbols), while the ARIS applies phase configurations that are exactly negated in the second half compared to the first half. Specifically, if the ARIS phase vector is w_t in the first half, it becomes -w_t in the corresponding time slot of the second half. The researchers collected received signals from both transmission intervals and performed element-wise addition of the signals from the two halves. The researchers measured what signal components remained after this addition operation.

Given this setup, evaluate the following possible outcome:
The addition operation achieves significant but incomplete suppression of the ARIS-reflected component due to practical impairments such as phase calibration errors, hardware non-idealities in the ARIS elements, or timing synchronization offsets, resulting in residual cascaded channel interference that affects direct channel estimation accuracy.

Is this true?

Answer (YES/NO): NO